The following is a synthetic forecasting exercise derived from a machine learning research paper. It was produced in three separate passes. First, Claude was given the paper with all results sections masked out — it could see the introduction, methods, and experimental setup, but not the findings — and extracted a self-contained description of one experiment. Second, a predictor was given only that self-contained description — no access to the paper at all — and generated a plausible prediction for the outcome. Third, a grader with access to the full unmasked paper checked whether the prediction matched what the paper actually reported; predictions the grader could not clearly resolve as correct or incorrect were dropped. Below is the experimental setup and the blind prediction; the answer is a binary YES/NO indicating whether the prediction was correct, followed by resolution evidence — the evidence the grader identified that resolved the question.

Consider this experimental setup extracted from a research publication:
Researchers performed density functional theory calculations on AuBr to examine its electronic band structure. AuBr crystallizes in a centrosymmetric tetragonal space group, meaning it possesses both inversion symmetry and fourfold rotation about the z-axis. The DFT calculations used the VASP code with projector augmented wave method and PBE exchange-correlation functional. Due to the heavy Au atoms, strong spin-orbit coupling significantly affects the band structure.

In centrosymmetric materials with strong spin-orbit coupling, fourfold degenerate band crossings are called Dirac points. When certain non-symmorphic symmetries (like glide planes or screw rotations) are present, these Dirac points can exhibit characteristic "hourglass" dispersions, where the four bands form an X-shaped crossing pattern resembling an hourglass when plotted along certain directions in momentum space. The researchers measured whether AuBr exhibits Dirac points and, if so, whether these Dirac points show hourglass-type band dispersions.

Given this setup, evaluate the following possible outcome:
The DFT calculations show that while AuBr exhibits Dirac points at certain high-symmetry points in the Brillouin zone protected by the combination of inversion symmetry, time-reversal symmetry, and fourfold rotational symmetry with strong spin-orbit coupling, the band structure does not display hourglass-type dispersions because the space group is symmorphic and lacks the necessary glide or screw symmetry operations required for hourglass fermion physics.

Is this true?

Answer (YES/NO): NO